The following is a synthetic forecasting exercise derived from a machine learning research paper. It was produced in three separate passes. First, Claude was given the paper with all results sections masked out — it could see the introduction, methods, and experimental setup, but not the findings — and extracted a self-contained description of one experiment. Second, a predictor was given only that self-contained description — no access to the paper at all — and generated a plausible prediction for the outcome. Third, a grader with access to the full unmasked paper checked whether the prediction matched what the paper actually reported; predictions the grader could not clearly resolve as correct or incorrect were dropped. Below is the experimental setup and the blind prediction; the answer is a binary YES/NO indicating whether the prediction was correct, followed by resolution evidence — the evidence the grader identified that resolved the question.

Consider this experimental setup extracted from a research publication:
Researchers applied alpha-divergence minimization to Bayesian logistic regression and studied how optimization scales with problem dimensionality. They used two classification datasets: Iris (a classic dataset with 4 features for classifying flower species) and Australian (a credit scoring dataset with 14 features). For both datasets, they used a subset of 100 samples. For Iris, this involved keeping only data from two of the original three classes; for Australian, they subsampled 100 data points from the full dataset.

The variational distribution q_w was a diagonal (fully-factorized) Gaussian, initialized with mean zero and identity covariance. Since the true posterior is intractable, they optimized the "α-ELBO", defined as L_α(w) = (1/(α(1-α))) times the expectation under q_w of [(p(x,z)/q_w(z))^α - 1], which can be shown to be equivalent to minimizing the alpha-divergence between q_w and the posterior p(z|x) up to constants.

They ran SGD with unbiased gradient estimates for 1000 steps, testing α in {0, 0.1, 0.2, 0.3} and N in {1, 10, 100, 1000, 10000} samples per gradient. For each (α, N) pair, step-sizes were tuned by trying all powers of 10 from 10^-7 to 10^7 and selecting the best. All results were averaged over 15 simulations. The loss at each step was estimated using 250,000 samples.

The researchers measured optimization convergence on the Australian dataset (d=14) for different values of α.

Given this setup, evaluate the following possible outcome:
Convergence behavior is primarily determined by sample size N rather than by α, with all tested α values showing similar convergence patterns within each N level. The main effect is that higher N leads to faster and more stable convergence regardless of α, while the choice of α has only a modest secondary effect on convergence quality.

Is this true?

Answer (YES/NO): NO